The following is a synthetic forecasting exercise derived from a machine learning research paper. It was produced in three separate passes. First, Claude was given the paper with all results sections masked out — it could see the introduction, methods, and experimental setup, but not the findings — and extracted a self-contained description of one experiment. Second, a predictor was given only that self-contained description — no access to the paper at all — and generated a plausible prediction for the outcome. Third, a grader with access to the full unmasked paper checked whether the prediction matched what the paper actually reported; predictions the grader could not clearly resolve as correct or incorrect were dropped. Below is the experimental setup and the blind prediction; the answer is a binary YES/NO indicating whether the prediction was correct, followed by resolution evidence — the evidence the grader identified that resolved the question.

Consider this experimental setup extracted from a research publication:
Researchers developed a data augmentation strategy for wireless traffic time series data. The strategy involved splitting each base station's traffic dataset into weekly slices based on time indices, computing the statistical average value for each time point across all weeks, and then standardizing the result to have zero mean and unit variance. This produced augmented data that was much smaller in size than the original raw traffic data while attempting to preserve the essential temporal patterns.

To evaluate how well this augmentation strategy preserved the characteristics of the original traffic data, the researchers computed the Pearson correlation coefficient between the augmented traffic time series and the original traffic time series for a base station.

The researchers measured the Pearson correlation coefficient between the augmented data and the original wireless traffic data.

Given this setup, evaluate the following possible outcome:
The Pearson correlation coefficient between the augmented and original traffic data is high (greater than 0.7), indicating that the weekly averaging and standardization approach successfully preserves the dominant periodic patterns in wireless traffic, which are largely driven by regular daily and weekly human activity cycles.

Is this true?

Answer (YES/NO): YES